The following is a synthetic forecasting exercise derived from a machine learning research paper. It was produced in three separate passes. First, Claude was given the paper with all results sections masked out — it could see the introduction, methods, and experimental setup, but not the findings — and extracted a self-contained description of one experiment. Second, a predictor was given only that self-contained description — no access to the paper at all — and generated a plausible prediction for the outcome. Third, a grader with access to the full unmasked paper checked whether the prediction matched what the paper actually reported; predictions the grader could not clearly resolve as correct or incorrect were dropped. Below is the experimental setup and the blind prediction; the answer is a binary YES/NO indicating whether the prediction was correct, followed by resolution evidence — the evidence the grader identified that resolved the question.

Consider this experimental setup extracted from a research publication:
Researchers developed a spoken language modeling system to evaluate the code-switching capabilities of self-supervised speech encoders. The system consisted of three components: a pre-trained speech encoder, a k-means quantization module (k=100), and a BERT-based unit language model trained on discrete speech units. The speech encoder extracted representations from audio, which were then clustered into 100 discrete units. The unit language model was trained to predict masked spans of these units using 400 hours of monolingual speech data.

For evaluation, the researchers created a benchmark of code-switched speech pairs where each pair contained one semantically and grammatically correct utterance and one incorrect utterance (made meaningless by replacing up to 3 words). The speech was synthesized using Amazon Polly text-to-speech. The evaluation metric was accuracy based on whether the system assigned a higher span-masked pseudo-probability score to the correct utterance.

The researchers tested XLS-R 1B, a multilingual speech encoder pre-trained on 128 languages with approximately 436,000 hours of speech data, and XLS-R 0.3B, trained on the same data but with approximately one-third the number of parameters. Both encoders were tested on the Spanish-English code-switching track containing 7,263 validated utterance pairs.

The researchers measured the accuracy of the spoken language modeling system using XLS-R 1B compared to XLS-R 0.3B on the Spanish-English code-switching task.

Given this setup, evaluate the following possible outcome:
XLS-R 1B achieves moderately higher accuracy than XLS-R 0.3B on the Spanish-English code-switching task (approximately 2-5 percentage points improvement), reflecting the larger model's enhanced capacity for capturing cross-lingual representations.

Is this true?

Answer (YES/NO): NO